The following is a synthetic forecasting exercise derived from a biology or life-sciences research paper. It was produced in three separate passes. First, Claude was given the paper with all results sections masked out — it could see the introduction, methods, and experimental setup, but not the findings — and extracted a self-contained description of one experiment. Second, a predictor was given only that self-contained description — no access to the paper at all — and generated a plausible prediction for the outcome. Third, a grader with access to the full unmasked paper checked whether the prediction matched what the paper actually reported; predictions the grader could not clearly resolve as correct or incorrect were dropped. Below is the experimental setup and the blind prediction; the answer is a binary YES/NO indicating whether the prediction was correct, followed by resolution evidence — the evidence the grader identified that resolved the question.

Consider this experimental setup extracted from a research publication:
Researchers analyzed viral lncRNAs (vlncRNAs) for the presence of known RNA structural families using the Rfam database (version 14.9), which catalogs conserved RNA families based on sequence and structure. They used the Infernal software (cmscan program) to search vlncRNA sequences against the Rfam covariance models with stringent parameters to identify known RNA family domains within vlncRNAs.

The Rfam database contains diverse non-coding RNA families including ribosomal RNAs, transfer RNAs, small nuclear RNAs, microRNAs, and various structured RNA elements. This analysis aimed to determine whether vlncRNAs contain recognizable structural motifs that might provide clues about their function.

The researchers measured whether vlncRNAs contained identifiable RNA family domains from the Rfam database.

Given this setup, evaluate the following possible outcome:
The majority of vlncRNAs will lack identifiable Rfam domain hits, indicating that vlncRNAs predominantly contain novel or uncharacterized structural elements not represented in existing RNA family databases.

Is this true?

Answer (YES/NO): YES